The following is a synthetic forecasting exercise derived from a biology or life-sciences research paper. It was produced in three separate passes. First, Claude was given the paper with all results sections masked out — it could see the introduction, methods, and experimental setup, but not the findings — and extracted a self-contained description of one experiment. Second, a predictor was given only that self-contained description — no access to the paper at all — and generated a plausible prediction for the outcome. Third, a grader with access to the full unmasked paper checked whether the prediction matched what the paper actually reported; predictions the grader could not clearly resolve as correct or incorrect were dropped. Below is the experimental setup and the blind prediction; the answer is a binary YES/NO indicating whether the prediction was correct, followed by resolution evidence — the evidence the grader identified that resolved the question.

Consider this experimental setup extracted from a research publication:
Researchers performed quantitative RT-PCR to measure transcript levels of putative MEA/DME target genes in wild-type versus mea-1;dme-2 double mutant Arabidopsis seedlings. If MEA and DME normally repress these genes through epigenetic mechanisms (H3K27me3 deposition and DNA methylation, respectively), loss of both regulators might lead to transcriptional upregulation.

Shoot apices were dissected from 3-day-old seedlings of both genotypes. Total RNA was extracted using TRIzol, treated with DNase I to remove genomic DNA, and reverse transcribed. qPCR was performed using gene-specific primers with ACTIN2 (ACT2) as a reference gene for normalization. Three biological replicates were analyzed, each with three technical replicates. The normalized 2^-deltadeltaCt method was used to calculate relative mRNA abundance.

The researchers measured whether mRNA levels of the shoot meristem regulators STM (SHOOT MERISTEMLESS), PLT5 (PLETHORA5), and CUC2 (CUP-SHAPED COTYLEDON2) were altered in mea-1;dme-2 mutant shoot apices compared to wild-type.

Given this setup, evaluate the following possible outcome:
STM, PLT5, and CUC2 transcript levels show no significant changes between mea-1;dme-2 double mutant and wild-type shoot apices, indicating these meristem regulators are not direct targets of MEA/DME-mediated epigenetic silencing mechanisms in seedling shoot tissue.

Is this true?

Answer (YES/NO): NO